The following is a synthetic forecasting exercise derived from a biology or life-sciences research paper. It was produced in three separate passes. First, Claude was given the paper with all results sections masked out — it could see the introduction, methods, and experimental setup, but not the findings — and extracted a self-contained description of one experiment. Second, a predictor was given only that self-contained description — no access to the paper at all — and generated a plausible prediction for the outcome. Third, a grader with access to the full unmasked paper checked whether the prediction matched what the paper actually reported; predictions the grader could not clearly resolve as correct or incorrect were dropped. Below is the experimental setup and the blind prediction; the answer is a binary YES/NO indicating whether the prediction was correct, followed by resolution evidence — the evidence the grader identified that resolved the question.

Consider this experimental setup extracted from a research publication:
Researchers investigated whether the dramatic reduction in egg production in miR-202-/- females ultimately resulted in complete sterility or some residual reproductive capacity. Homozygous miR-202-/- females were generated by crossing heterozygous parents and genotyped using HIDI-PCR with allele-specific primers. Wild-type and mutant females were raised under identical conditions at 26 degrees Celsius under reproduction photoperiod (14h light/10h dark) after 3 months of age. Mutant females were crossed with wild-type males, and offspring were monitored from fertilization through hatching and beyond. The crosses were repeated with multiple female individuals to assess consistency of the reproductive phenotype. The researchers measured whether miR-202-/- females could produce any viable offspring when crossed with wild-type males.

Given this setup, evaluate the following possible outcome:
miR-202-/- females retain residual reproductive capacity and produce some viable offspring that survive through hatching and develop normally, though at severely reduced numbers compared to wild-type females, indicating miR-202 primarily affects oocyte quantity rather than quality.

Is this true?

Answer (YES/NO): NO